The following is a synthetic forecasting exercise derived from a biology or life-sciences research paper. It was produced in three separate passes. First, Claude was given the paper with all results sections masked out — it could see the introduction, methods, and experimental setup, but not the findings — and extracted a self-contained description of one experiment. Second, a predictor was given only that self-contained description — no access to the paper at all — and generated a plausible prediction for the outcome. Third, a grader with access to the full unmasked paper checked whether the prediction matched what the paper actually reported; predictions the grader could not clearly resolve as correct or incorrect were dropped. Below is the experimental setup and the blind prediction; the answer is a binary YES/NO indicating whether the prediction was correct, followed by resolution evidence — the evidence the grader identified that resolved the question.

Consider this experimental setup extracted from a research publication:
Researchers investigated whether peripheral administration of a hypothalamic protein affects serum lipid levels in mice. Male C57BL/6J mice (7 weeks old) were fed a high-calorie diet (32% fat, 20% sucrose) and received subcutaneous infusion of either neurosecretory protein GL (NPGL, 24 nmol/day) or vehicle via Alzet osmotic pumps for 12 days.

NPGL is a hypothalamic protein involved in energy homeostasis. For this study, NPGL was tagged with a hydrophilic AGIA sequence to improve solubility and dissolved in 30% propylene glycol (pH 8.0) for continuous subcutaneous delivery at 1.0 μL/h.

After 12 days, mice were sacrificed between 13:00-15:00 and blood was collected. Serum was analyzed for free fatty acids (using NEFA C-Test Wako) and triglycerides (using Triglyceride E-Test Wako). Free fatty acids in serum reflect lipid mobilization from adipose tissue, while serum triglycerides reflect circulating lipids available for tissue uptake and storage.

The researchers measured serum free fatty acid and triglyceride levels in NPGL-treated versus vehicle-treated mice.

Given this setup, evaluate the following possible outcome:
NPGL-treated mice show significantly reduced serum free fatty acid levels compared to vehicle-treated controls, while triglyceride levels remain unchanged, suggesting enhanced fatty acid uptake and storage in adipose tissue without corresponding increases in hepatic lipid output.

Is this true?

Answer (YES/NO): NO